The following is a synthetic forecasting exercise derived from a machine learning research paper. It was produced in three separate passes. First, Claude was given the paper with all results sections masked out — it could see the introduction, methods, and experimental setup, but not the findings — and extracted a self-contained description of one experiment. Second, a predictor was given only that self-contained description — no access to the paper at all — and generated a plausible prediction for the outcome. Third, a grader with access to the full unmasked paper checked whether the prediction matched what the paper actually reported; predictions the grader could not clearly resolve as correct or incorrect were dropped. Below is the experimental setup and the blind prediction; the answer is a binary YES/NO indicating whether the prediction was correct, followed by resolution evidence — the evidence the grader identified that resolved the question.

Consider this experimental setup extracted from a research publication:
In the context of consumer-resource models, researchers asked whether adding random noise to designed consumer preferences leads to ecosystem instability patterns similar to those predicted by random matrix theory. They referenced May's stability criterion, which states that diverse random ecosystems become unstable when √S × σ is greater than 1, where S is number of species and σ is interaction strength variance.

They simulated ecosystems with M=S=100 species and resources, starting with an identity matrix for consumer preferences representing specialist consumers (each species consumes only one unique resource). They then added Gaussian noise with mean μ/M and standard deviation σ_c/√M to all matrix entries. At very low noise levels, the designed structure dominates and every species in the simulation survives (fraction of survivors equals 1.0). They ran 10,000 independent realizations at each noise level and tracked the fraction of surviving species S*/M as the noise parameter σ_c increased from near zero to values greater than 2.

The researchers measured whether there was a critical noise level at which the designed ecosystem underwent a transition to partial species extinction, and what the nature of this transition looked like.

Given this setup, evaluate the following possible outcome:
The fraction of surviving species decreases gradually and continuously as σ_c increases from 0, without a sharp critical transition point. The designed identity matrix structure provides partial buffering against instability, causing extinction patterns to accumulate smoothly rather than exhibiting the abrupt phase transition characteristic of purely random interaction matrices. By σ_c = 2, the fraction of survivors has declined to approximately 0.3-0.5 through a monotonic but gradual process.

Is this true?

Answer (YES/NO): NO